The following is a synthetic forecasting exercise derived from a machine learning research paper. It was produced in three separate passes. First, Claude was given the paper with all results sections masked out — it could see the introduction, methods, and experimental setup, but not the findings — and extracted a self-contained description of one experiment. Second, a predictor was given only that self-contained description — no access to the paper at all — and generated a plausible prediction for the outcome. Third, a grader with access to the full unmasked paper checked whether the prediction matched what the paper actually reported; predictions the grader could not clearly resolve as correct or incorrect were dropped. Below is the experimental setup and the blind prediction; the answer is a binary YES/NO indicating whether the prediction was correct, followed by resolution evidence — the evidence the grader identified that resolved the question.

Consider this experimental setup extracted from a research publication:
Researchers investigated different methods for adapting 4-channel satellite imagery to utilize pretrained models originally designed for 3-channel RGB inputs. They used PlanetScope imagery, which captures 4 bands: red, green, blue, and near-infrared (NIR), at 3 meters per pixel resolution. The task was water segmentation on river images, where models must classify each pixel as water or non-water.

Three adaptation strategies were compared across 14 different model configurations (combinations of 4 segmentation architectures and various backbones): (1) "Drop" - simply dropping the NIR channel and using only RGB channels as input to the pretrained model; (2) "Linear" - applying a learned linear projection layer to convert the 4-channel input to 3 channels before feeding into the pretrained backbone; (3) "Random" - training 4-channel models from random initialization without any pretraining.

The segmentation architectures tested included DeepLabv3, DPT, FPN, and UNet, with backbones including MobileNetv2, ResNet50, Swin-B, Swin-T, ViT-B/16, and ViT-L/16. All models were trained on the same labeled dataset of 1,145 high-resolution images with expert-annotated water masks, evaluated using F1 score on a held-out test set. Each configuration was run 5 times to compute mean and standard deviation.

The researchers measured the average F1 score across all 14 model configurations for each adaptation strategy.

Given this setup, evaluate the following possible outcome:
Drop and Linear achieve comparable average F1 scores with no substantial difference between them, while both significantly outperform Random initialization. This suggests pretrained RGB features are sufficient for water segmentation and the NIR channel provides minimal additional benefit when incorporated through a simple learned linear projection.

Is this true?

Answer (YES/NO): NO